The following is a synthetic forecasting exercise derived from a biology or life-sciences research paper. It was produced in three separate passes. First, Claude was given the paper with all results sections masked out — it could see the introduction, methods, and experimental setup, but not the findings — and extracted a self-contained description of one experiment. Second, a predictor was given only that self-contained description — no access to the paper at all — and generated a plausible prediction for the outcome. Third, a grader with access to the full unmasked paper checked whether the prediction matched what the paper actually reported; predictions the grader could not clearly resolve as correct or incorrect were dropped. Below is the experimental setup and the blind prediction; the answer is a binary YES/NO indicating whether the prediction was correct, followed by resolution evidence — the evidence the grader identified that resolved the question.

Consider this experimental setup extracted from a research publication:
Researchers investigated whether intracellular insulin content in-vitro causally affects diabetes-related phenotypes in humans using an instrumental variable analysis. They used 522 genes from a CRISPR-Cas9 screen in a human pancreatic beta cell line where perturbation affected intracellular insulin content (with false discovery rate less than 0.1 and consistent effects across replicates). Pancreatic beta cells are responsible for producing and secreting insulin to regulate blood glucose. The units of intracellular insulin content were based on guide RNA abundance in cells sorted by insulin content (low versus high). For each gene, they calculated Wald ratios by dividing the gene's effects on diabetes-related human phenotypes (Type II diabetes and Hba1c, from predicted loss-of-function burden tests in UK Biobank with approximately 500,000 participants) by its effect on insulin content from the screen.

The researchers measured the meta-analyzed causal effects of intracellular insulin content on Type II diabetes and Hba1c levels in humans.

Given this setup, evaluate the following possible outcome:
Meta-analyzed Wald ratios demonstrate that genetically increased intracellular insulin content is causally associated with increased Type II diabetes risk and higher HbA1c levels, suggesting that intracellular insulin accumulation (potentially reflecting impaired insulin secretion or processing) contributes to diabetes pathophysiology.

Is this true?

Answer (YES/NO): NO